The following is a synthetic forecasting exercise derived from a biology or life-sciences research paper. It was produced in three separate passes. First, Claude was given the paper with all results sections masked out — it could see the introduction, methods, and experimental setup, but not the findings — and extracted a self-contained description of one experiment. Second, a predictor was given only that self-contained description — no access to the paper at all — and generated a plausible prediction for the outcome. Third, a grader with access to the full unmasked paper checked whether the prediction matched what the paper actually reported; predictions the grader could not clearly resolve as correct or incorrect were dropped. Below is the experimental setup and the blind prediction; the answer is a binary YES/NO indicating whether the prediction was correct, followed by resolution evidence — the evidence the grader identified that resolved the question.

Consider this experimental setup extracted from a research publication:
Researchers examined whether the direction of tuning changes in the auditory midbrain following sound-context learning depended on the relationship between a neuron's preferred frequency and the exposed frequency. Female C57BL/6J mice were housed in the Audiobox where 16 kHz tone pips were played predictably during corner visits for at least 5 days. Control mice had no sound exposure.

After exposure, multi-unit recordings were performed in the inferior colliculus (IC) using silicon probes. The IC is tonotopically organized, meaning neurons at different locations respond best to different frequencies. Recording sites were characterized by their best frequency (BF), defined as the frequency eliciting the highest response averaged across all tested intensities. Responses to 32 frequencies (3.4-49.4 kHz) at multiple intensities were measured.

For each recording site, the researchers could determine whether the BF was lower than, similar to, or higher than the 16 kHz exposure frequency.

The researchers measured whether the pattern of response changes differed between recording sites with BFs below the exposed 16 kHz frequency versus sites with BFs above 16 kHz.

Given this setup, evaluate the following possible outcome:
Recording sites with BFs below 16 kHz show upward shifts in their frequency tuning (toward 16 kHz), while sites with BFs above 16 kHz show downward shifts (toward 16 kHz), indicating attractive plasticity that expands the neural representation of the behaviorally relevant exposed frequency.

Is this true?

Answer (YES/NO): NO